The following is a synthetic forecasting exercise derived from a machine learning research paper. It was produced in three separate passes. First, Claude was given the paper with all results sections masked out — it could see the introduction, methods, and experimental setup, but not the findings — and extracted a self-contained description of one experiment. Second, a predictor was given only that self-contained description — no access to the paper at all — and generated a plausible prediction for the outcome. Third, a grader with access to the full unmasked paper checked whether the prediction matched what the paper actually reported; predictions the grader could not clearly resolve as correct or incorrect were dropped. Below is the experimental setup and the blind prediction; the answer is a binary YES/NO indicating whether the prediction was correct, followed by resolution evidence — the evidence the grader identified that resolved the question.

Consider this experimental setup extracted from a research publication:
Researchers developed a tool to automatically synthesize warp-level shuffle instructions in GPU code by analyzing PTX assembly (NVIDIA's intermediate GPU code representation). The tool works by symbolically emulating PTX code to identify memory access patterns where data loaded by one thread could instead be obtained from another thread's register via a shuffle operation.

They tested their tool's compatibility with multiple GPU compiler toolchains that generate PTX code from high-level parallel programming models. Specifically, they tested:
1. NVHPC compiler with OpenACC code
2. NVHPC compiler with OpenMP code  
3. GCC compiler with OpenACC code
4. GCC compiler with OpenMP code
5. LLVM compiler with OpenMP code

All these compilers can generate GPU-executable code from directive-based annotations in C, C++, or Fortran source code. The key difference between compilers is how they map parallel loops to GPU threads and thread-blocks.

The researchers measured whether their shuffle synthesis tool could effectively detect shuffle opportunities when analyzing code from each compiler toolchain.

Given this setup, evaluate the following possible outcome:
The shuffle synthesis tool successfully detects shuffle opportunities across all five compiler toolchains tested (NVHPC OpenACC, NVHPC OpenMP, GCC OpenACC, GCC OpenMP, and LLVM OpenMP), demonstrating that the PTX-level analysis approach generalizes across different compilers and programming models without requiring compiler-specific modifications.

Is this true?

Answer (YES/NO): NO